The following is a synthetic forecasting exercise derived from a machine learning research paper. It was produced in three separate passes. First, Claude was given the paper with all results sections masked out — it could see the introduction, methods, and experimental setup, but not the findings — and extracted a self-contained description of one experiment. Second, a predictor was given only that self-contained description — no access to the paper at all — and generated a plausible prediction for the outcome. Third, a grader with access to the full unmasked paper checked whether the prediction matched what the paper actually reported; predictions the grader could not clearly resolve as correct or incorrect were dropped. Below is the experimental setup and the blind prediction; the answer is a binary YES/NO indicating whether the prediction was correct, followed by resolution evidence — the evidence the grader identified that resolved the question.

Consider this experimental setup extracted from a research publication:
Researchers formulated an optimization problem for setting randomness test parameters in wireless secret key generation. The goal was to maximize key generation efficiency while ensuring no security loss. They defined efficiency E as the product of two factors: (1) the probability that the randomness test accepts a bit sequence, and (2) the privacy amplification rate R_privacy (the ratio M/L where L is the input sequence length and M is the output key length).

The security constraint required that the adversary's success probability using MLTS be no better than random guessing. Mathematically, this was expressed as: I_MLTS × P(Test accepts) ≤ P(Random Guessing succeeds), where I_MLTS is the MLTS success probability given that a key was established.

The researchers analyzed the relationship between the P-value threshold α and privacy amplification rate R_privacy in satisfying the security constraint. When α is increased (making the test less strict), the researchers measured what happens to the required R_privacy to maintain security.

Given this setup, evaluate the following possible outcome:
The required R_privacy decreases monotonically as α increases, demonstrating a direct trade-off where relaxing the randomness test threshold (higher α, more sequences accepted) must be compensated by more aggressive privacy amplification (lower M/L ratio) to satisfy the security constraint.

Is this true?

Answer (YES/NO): NO